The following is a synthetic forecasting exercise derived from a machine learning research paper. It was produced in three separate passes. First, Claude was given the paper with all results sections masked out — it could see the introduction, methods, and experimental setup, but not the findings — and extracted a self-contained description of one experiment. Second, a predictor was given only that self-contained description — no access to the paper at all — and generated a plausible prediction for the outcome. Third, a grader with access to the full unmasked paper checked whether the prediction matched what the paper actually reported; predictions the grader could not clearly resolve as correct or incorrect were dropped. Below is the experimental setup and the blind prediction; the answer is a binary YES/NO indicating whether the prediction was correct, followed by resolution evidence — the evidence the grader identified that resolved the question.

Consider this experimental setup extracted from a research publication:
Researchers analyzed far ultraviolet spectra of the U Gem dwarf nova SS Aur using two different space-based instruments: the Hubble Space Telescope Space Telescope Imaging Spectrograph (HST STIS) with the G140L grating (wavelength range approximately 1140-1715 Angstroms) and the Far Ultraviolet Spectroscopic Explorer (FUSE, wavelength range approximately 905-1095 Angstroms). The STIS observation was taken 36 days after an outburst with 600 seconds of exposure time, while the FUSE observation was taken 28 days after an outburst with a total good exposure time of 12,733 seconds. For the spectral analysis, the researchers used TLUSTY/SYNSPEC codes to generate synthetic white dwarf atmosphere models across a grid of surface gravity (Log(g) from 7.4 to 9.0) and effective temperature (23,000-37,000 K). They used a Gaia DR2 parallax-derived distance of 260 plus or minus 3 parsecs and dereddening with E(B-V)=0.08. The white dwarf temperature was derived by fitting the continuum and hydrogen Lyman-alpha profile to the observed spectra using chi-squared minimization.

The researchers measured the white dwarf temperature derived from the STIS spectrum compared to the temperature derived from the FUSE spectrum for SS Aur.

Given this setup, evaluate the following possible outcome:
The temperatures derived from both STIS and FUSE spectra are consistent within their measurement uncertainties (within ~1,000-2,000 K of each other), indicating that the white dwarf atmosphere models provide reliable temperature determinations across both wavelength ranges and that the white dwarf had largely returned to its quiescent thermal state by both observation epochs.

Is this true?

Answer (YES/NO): NO